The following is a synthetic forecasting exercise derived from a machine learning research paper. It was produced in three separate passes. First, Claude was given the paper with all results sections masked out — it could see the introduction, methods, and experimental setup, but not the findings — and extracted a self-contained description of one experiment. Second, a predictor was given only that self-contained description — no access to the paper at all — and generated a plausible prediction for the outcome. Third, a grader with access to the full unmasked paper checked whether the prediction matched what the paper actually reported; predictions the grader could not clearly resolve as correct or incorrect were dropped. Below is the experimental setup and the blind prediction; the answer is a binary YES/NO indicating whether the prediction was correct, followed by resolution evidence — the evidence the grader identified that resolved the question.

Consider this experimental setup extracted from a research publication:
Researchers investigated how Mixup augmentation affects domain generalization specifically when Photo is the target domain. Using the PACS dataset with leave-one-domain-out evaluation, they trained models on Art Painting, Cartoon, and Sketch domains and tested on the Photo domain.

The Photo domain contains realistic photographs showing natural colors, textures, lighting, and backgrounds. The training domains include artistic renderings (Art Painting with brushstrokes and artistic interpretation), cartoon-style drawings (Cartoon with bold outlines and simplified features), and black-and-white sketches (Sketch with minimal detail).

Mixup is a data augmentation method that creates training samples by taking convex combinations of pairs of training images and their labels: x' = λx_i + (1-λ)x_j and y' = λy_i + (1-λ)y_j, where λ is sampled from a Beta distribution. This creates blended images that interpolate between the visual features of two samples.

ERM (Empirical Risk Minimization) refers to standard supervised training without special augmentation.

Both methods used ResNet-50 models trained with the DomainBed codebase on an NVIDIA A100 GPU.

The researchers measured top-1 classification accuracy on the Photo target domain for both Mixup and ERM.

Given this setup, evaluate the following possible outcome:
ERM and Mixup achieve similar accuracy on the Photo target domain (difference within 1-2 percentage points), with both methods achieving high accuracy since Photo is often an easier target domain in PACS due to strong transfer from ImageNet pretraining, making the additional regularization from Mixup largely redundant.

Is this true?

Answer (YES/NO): NO